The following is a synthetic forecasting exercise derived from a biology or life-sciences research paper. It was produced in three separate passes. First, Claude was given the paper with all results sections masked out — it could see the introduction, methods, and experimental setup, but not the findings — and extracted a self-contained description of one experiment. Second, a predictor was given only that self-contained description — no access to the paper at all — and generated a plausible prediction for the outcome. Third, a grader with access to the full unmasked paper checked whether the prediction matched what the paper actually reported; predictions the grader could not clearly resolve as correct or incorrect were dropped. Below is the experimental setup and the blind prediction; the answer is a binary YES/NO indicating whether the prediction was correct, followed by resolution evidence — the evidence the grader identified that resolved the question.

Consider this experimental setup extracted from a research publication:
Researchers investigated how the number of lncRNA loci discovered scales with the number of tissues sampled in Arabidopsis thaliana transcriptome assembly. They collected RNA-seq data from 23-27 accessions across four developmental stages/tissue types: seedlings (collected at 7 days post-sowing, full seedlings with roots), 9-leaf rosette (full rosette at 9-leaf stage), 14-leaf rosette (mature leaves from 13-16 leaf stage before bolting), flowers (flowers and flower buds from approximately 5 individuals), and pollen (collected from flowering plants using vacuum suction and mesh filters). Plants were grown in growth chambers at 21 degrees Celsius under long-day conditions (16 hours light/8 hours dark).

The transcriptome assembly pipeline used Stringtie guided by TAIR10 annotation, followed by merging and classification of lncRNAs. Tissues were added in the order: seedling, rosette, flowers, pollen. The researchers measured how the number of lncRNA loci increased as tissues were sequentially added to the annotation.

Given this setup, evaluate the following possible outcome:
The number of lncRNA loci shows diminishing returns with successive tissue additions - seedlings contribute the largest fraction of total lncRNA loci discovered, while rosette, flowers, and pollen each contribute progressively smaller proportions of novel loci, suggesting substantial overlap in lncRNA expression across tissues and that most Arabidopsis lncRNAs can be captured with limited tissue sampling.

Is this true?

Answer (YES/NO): NO